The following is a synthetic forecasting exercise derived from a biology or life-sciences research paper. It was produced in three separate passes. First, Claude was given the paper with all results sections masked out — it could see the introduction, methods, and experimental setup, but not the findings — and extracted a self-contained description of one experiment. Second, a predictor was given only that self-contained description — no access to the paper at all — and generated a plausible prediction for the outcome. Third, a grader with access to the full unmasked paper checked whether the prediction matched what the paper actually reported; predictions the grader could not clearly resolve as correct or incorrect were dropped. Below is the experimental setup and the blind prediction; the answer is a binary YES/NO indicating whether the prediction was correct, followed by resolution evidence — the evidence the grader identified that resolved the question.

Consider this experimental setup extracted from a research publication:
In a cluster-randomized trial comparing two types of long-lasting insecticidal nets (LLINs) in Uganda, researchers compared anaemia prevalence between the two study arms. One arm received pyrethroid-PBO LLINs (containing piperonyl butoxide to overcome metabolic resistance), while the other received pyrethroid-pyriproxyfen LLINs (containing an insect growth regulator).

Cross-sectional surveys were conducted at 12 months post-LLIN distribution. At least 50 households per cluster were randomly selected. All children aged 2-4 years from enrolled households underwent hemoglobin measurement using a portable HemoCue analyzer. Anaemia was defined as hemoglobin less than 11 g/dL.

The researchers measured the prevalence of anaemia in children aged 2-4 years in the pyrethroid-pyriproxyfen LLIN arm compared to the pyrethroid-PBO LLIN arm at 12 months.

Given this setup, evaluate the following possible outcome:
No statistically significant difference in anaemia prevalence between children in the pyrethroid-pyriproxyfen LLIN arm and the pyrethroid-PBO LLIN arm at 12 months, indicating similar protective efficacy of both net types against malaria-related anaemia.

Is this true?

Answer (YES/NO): YES